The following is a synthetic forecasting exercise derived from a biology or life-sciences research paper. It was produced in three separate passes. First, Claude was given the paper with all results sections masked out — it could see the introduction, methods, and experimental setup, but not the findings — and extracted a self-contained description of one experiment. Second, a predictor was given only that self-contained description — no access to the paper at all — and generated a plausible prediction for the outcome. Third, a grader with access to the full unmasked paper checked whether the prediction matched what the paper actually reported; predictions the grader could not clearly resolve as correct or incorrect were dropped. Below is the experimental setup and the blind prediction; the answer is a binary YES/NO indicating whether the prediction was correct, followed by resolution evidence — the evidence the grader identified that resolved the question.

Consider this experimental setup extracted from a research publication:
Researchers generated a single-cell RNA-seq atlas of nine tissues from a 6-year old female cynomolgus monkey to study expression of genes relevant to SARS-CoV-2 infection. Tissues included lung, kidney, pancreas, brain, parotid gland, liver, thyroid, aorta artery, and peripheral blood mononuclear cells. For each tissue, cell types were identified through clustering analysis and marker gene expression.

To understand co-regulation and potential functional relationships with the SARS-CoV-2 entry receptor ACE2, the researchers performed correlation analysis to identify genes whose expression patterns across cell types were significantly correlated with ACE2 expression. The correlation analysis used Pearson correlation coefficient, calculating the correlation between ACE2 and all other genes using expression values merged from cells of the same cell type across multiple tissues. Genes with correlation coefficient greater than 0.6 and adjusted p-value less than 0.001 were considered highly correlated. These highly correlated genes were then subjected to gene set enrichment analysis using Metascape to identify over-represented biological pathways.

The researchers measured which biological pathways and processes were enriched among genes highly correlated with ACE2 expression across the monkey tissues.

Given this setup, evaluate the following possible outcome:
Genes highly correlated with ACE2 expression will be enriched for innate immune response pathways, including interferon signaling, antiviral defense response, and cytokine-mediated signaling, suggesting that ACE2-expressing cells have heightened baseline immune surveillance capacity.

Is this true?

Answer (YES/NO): NO